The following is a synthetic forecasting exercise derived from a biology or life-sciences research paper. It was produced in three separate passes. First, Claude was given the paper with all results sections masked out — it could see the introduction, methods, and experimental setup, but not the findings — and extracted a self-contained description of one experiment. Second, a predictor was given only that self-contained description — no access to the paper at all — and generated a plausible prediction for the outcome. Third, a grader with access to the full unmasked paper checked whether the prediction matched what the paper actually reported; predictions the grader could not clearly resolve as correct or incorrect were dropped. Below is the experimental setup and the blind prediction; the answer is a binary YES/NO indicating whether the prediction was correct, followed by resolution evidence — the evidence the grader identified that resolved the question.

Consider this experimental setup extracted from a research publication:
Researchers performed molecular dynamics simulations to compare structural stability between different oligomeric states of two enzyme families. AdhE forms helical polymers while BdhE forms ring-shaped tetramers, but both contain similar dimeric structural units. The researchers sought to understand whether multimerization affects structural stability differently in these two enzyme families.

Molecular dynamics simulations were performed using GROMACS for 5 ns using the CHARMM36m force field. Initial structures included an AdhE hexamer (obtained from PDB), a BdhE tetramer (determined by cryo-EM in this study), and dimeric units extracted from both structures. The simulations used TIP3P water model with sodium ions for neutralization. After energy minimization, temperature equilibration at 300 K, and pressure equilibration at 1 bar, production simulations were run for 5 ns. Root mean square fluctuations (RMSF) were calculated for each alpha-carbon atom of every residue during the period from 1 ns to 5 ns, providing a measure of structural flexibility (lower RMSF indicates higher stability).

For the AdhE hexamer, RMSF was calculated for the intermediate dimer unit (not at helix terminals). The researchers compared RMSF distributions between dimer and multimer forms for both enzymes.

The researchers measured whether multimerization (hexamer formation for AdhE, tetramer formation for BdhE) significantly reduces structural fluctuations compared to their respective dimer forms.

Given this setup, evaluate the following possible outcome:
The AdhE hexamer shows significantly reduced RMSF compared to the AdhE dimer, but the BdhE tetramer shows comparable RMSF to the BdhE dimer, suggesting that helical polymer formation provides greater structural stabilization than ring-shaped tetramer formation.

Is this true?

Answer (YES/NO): NO